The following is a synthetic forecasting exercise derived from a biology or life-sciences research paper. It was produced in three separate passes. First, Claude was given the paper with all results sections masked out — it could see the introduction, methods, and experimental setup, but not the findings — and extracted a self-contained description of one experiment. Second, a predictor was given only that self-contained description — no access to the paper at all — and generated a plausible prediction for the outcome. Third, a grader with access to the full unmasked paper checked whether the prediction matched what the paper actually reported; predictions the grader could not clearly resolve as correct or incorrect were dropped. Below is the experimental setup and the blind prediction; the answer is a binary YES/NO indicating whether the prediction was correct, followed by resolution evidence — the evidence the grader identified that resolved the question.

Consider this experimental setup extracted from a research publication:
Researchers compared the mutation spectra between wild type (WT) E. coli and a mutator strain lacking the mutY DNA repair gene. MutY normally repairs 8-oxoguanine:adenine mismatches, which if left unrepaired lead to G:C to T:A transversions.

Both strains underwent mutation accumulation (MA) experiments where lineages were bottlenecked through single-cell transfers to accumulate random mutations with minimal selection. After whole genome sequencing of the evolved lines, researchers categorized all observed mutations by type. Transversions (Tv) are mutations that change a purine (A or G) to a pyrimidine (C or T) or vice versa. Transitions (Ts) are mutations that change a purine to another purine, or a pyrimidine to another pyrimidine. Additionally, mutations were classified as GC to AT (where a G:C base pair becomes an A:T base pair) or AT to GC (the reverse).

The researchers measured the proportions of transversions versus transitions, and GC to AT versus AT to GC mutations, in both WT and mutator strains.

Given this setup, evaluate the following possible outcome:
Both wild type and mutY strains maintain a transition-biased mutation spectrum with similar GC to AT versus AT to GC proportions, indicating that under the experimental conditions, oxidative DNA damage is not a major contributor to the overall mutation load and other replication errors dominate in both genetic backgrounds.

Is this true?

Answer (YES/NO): NO